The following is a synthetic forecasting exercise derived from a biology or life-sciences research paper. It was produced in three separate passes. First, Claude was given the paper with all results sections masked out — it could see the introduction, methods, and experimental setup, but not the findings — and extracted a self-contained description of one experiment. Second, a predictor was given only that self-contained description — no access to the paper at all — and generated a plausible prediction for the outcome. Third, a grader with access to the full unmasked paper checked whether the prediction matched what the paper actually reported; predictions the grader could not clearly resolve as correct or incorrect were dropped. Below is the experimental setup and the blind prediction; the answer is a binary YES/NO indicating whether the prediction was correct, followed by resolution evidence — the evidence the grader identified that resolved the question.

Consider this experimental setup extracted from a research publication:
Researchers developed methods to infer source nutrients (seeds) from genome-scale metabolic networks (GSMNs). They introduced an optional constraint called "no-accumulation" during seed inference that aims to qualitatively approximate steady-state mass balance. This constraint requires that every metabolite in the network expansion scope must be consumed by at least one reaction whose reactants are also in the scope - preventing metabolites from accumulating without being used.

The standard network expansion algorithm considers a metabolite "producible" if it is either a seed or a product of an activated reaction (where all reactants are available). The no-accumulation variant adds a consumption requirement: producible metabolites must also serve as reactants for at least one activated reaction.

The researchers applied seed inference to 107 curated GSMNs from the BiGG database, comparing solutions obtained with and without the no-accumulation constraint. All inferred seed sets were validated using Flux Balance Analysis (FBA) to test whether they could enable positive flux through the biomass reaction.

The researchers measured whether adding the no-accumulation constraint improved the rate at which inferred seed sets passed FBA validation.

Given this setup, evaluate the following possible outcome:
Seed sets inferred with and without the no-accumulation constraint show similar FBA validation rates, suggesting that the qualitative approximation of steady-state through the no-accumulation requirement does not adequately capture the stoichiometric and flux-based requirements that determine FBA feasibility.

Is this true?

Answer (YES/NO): YES